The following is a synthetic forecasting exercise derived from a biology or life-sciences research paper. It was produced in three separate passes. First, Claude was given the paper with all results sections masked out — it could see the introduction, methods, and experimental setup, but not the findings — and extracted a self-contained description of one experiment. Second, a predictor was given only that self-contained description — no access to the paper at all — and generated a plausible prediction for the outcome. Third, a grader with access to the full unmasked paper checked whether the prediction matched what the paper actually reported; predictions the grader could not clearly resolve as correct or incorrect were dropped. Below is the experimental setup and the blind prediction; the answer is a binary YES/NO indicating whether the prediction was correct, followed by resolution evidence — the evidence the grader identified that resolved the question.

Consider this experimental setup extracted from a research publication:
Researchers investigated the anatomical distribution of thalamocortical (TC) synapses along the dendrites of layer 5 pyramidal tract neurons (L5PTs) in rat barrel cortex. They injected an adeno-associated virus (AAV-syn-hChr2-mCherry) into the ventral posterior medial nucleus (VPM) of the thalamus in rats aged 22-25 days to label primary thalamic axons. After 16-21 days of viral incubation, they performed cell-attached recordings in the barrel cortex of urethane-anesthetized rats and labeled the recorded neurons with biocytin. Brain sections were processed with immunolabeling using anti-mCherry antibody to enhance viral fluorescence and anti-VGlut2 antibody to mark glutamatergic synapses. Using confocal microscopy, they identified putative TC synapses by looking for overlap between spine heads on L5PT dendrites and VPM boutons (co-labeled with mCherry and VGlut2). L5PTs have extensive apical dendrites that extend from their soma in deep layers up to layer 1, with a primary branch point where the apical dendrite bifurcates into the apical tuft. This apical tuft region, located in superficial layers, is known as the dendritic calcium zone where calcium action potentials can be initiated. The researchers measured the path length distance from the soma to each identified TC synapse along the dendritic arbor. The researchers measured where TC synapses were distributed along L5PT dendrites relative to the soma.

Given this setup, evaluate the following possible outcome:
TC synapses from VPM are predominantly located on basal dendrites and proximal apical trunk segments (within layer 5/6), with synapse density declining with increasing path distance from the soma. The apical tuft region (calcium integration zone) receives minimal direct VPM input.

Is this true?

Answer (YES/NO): NO